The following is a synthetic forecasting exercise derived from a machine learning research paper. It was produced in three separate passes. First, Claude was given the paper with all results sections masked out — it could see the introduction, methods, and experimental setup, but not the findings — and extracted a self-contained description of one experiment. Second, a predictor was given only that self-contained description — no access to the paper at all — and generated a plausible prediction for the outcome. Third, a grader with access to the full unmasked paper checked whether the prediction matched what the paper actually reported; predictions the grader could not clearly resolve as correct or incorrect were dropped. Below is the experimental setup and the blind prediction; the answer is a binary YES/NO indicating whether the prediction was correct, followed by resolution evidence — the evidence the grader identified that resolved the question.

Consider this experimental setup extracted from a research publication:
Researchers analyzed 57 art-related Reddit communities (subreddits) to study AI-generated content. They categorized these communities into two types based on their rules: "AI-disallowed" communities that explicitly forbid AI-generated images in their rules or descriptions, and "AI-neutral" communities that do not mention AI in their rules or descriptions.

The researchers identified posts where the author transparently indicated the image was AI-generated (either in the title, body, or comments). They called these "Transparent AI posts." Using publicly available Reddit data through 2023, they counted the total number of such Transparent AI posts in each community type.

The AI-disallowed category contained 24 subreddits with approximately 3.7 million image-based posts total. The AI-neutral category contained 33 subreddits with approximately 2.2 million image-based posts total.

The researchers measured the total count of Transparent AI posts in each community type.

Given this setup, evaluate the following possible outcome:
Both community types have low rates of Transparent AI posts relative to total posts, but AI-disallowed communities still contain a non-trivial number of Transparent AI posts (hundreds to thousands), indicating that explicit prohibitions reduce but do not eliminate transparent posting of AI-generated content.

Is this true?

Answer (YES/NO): NO